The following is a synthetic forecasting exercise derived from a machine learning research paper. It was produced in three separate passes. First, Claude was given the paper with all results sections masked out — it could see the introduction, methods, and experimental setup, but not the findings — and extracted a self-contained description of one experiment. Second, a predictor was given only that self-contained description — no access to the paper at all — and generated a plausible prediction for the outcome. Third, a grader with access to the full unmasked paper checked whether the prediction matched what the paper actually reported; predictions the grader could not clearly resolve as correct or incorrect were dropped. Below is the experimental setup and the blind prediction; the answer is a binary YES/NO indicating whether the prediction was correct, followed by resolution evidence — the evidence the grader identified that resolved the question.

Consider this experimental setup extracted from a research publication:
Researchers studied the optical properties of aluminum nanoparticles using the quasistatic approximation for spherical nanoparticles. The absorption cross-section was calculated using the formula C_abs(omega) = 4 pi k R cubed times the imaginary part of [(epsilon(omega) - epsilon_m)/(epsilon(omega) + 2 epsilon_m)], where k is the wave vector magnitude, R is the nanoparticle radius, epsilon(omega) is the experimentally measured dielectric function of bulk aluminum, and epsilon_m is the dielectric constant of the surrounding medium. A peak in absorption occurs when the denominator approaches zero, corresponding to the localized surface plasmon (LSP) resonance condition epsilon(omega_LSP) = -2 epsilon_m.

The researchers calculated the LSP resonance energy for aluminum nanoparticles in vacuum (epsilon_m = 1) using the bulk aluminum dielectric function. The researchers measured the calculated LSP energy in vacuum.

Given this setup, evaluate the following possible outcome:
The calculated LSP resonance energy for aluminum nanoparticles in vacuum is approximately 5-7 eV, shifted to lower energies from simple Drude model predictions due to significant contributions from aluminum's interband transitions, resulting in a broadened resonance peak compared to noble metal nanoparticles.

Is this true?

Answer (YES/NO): NO